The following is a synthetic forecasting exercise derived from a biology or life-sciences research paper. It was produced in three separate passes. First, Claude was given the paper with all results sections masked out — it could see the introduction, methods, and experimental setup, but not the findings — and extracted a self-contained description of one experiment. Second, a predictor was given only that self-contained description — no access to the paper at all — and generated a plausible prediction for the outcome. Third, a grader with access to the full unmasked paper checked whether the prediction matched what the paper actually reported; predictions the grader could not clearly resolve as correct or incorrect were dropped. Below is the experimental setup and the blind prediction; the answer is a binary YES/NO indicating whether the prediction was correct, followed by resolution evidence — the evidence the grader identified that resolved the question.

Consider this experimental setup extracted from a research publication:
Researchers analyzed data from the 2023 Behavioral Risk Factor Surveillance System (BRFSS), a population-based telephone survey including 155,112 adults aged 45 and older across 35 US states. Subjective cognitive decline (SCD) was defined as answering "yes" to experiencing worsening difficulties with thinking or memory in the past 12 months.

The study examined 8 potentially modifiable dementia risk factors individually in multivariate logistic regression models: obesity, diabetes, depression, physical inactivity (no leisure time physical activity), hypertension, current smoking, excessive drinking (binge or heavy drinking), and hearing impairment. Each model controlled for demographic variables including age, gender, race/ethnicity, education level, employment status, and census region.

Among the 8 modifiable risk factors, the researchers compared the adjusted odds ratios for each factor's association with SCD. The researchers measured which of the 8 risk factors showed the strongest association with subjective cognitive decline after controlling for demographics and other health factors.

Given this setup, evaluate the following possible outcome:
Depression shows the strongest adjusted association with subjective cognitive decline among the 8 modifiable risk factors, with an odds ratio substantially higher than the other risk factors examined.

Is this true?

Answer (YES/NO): YES